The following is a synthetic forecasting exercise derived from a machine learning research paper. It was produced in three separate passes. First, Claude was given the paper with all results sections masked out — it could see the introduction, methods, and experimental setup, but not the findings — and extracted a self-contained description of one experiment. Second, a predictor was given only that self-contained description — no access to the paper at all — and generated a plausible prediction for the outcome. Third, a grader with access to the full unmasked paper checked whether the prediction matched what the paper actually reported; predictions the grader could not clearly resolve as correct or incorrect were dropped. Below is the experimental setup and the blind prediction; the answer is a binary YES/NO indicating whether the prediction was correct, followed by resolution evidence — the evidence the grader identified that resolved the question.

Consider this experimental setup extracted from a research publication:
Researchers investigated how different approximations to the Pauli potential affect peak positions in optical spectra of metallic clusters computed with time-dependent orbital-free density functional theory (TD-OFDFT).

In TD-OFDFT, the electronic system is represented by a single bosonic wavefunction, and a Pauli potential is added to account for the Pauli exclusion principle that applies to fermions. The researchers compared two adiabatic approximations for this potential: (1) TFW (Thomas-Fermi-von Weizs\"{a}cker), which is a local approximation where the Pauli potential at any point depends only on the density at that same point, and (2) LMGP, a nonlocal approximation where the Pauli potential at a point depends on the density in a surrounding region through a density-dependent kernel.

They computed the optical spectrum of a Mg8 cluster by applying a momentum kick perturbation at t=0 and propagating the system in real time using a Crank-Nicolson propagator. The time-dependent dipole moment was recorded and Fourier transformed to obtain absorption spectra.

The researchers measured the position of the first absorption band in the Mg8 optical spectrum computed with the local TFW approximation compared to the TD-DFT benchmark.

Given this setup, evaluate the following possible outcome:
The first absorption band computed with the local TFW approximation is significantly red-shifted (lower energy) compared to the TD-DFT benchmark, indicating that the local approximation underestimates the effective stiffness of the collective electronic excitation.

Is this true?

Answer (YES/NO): YES